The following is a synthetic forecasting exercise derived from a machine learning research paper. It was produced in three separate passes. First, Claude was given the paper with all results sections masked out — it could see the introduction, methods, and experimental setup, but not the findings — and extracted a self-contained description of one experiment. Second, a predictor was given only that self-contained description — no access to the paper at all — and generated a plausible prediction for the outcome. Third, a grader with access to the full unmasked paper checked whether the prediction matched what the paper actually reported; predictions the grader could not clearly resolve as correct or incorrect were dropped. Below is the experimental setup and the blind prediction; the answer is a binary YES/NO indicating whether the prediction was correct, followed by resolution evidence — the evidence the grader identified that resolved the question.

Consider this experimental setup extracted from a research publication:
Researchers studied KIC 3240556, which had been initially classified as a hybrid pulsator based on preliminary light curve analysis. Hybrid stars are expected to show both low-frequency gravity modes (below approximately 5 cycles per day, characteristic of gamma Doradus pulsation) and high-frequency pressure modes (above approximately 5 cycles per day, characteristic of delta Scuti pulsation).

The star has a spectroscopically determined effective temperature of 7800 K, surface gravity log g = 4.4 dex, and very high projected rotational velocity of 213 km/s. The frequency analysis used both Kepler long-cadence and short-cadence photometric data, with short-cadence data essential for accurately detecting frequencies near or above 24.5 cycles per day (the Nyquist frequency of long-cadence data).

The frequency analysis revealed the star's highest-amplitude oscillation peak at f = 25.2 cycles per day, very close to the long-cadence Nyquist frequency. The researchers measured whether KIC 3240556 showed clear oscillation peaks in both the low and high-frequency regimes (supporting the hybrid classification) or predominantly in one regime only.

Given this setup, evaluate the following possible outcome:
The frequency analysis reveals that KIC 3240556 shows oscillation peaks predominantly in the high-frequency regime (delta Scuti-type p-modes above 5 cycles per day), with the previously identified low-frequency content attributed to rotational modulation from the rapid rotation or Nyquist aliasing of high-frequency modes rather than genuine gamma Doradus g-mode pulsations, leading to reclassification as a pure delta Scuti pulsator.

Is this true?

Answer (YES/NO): YES